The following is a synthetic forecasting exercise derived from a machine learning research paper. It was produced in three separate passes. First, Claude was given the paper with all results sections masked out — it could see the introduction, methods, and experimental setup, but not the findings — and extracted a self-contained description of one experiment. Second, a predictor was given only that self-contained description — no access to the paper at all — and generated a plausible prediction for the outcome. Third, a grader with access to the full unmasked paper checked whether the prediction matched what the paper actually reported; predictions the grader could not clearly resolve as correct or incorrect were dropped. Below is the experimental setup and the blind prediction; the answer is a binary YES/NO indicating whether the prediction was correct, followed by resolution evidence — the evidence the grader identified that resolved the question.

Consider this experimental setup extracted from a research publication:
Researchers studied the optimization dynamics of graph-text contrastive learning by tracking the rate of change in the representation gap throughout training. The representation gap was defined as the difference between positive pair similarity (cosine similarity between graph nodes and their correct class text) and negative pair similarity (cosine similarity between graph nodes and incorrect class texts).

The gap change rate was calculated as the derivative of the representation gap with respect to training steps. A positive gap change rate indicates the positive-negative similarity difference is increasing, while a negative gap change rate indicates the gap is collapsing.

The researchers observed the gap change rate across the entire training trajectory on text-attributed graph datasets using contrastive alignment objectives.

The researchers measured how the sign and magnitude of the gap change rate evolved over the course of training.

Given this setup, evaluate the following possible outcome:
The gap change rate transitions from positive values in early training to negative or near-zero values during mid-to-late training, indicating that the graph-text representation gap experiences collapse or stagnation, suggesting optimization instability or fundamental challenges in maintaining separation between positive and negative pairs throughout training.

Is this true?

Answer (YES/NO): YES